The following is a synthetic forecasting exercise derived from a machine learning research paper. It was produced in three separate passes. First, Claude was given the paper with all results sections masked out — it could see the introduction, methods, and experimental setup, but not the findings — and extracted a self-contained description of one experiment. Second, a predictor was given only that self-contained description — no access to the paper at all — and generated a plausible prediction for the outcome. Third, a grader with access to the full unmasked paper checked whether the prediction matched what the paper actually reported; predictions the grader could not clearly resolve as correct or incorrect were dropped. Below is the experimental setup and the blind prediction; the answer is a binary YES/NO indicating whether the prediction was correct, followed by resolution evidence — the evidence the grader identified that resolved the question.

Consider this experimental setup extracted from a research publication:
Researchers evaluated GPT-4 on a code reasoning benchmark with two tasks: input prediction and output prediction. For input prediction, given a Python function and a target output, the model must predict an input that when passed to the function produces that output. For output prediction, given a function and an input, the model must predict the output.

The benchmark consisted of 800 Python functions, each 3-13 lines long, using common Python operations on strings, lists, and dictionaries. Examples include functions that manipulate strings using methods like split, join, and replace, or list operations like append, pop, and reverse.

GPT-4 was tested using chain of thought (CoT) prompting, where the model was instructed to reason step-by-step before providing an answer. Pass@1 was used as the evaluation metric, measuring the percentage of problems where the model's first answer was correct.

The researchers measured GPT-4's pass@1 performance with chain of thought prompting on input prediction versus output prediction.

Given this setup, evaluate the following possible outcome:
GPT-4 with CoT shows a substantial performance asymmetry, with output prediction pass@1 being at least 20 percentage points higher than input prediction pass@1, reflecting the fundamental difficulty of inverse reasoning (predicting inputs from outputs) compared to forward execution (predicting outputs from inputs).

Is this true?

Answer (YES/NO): NO